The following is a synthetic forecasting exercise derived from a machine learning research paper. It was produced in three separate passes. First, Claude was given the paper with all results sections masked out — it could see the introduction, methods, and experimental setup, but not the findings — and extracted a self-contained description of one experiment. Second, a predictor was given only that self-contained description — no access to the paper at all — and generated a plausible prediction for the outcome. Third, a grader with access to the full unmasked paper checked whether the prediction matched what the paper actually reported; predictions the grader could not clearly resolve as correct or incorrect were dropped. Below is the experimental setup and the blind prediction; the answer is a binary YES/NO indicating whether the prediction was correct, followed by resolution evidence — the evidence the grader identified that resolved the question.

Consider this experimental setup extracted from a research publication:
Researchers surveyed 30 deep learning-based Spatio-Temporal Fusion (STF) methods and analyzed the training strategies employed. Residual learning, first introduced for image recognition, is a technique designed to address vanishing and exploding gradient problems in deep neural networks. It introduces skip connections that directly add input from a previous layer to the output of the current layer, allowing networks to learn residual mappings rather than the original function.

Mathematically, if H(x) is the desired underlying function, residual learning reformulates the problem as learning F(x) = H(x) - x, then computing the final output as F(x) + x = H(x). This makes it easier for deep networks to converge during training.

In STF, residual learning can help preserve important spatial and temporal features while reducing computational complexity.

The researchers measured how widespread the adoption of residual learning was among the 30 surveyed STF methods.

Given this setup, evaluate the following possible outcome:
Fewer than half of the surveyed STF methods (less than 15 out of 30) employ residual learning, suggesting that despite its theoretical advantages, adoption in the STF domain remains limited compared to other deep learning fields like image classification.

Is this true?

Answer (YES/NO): NO